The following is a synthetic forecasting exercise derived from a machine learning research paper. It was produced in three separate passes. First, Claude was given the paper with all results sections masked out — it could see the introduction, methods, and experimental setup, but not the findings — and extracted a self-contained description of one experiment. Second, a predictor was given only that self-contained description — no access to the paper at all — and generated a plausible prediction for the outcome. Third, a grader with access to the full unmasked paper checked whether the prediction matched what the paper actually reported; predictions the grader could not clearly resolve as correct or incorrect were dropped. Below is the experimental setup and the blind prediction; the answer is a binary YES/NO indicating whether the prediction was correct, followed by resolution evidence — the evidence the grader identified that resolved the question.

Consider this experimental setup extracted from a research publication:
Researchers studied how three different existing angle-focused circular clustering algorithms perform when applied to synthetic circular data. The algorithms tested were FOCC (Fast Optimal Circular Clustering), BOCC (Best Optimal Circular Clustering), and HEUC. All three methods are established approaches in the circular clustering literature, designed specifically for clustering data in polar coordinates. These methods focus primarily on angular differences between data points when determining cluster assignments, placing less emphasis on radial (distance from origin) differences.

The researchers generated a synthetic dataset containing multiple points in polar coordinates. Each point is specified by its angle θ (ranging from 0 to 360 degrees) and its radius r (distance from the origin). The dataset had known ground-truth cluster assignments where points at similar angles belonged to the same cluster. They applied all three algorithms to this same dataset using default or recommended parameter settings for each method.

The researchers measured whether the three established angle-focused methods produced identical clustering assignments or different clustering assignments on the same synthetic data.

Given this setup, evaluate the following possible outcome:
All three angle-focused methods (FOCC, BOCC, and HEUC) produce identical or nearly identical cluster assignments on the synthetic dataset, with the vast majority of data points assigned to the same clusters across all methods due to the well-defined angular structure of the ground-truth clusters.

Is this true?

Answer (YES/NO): YES